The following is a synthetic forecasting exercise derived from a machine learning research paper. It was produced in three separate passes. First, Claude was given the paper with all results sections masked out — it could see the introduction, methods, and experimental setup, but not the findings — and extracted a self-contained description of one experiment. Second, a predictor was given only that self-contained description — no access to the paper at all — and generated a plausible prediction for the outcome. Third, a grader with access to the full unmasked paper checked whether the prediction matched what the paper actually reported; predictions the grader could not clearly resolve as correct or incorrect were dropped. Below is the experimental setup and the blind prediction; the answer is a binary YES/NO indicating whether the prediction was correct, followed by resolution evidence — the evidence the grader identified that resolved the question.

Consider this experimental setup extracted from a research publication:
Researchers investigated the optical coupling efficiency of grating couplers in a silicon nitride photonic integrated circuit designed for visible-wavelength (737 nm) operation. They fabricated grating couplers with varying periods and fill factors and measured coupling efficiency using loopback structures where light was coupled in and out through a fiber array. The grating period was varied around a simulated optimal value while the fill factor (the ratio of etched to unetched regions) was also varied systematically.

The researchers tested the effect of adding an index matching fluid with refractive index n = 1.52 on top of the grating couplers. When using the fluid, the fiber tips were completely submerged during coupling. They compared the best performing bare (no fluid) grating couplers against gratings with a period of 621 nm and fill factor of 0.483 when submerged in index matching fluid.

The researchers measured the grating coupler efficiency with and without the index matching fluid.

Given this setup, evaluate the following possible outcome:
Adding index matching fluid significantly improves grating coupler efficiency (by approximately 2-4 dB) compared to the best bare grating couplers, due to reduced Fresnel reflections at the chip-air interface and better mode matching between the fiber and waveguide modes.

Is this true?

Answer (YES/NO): NO